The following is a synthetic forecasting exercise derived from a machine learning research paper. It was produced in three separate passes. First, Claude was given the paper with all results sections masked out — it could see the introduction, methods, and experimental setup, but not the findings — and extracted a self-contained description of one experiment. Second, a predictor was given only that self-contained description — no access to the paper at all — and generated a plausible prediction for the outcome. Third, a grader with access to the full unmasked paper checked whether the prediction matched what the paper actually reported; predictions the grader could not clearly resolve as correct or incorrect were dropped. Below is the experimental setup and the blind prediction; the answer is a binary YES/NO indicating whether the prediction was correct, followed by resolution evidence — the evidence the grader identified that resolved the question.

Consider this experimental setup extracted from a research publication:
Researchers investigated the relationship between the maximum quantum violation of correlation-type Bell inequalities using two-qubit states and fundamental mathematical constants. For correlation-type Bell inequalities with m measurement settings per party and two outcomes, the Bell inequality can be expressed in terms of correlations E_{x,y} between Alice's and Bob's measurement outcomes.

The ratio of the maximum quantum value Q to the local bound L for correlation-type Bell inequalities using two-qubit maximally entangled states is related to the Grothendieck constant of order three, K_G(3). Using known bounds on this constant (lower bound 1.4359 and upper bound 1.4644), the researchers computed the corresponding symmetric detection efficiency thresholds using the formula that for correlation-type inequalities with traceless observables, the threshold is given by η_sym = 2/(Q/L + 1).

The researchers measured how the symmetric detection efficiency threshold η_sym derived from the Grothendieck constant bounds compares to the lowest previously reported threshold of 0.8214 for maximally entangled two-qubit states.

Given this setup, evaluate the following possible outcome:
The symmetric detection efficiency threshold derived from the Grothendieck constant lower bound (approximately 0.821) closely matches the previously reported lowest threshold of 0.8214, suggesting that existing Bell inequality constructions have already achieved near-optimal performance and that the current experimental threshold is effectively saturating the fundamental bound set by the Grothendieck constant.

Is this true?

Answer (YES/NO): NO